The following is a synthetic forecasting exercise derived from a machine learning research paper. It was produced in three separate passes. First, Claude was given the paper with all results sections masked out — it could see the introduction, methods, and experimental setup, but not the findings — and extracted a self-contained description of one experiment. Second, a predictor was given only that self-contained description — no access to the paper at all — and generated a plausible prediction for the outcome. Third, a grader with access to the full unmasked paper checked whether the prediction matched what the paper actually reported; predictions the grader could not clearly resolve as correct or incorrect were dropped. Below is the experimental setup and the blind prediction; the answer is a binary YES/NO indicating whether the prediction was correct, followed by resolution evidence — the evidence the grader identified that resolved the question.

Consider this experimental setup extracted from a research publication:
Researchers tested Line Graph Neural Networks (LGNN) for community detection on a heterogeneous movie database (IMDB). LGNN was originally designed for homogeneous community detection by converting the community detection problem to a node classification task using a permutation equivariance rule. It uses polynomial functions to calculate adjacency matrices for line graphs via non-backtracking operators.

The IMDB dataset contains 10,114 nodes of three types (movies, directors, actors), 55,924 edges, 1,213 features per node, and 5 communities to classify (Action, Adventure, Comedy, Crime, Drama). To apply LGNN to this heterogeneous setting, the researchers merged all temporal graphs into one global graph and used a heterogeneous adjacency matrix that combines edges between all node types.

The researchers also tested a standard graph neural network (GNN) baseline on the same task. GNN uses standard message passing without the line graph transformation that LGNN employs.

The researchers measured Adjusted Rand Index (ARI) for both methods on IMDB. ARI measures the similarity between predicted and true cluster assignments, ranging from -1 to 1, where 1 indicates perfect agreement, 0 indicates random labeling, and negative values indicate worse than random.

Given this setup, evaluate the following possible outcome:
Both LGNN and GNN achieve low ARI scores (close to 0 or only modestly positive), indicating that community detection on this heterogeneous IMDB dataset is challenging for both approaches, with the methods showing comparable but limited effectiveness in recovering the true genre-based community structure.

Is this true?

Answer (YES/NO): NO